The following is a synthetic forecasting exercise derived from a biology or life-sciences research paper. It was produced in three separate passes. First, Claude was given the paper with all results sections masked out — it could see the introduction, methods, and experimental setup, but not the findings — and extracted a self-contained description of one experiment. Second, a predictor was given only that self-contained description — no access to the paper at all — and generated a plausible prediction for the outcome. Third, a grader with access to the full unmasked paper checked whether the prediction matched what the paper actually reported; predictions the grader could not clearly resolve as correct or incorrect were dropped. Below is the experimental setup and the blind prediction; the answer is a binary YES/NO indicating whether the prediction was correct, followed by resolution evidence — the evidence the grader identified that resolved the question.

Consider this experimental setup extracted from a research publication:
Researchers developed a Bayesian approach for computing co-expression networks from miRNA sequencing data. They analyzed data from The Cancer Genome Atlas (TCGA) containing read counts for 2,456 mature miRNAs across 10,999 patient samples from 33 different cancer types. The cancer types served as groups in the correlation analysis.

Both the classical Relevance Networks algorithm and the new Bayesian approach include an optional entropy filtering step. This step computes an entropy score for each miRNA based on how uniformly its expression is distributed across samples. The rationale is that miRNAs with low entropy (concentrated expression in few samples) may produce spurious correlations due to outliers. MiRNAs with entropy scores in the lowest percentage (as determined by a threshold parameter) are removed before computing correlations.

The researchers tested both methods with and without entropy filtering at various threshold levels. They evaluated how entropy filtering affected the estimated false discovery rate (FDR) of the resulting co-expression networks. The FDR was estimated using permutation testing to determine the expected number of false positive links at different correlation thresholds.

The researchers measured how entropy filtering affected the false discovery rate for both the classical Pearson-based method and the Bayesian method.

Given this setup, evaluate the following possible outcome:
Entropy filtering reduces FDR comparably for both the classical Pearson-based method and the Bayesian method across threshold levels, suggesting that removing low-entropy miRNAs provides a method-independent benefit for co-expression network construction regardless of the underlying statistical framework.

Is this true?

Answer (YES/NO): NO